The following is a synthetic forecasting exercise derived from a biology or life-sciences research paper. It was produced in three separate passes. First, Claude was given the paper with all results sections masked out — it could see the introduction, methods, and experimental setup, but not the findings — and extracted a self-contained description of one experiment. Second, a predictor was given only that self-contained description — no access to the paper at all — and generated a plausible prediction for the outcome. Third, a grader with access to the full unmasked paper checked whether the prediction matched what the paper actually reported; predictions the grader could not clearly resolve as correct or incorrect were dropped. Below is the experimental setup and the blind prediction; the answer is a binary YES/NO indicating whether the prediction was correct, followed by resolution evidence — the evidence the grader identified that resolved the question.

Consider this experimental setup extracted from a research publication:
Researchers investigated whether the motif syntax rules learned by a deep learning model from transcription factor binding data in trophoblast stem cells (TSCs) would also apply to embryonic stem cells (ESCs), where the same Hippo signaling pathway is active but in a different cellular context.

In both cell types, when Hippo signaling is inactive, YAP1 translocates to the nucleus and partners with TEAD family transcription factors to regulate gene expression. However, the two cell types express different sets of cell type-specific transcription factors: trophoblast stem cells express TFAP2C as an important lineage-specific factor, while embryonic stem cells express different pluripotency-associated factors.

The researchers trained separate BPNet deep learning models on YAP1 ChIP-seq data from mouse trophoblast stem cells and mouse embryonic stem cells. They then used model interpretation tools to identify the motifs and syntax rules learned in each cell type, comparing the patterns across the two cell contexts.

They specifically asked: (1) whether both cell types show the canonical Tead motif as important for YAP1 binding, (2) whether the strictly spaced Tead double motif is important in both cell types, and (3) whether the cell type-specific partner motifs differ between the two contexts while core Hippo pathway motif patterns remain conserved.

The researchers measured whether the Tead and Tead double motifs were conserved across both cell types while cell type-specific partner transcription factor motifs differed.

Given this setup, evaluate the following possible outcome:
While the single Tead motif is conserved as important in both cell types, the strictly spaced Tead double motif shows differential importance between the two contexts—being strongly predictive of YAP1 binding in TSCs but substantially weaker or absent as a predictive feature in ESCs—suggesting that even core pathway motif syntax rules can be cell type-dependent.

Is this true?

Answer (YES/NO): NO